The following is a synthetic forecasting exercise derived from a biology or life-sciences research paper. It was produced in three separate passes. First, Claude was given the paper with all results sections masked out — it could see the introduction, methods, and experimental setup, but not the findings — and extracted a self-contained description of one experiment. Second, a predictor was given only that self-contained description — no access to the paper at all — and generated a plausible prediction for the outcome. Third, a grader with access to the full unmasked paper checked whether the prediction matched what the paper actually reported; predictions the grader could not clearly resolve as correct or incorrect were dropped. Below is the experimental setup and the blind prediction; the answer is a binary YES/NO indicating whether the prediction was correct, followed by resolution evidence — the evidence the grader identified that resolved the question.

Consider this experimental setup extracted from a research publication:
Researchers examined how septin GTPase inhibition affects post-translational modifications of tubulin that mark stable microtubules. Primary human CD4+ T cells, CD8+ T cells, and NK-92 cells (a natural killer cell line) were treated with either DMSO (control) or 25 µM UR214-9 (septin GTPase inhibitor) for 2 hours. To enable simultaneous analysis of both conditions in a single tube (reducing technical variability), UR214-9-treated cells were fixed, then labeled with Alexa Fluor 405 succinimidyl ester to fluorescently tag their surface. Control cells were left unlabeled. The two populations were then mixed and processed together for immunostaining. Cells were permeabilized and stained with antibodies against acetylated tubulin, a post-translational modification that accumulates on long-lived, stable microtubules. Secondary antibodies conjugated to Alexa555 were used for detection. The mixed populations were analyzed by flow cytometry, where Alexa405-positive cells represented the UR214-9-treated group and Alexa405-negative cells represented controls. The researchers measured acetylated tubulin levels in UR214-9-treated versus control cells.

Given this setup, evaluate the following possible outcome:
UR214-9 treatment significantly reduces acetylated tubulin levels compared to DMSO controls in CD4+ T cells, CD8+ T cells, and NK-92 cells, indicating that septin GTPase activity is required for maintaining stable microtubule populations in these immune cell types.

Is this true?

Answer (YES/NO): NO